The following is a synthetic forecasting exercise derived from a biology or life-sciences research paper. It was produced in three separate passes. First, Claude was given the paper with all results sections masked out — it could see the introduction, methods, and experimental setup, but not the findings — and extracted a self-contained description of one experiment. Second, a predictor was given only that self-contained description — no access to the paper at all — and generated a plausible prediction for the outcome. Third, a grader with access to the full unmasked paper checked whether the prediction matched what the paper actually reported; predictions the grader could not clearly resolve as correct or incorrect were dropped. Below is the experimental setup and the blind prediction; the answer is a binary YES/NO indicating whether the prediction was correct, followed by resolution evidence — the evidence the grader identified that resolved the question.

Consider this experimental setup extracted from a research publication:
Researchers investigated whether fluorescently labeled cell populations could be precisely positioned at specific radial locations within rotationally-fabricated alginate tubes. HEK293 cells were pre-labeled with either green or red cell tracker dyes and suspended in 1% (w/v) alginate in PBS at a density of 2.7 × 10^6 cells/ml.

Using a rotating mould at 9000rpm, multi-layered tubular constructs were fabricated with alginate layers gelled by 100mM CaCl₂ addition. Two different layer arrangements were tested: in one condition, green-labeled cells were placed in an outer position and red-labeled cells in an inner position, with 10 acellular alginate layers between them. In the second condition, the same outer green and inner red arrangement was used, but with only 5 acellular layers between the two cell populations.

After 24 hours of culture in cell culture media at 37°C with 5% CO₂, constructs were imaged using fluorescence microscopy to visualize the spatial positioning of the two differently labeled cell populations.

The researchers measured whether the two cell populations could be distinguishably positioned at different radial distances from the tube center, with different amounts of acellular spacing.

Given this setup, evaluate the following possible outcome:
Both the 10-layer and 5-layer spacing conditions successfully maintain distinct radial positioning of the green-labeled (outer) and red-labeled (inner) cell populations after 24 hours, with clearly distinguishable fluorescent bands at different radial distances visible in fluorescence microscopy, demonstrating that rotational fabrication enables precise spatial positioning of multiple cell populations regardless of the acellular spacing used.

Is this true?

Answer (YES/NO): YES